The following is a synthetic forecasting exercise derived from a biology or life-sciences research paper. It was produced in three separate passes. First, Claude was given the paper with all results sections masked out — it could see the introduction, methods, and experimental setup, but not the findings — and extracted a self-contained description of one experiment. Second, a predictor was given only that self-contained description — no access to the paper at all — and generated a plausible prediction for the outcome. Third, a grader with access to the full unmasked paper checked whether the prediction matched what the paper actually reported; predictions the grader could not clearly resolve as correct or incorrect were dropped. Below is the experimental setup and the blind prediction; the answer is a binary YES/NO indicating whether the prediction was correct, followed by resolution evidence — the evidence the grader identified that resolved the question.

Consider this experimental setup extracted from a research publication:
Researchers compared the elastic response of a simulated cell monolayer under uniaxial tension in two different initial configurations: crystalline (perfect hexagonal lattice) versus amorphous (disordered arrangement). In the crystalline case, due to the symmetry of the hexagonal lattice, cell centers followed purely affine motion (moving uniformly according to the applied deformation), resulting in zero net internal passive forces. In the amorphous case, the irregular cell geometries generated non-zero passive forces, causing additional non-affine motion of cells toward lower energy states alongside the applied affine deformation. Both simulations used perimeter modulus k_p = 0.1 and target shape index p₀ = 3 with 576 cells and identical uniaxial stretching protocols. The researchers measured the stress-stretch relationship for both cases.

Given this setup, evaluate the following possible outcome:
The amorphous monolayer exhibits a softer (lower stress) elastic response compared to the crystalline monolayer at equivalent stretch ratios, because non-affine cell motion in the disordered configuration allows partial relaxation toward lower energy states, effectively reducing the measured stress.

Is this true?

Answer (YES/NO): YES